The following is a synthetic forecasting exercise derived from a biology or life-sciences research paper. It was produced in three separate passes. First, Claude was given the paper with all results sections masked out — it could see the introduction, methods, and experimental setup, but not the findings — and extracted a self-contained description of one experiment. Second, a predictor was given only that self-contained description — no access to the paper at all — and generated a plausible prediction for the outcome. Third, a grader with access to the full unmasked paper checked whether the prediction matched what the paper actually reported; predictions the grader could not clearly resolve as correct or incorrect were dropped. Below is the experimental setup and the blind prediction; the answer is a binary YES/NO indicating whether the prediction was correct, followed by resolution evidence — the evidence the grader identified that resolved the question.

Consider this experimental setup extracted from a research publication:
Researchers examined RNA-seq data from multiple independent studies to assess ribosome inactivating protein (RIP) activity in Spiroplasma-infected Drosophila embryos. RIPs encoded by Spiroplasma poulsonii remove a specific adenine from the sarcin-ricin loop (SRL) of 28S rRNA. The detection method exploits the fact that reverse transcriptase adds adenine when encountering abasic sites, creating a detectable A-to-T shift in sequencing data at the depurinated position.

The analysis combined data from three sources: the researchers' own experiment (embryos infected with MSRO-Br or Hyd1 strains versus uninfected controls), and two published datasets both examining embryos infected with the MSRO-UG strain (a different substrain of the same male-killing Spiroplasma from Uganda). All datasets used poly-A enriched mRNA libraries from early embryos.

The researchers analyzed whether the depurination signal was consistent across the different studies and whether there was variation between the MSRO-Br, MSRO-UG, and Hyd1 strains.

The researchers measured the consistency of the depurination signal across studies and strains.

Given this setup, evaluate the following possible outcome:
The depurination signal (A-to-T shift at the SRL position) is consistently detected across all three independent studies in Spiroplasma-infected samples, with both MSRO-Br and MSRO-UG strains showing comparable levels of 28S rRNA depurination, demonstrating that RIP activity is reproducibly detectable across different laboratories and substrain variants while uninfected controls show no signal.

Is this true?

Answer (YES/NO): YES